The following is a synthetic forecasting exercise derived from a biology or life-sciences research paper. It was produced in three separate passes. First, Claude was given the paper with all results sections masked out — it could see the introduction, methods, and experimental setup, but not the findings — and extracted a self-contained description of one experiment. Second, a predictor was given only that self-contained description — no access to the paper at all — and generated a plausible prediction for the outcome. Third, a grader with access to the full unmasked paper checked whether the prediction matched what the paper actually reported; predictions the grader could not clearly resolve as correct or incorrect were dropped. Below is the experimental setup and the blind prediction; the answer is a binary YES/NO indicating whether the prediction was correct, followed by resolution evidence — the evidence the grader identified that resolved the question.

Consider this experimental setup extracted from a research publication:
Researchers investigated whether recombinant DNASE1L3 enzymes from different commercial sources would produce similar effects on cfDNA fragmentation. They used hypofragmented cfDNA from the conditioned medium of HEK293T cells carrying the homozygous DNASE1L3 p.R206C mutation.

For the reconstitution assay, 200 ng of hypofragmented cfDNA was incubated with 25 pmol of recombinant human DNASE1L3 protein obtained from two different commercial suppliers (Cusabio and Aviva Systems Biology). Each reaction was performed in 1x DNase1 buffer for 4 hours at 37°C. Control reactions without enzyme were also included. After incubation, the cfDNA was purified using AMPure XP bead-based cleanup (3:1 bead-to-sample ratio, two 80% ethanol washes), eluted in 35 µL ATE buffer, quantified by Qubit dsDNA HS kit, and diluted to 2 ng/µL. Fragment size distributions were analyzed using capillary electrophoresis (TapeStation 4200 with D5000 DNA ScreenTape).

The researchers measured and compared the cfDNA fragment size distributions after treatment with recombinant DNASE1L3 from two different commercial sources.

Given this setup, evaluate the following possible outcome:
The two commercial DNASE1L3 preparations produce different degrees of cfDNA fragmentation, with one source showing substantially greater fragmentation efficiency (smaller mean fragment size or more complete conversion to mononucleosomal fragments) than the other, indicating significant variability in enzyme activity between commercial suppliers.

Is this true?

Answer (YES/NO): NO